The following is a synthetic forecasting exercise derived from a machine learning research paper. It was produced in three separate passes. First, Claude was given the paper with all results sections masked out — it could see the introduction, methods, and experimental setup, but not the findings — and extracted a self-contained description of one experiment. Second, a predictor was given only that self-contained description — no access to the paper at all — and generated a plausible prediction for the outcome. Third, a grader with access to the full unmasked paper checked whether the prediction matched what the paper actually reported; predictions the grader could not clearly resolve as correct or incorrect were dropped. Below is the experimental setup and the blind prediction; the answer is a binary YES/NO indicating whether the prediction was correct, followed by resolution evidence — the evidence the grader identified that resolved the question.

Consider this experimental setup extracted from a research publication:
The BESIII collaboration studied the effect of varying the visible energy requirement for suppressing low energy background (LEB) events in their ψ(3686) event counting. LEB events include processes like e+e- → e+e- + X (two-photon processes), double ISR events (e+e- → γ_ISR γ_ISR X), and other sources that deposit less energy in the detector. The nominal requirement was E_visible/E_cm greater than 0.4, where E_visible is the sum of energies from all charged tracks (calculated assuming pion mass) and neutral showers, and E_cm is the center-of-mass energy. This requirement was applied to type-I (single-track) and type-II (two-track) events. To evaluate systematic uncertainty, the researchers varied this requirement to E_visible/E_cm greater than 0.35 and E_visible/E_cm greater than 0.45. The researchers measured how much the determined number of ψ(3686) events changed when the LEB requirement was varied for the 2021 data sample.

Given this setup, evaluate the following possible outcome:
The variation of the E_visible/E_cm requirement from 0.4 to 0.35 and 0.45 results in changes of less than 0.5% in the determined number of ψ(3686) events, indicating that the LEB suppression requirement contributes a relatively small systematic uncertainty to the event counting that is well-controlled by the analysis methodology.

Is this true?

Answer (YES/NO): YES